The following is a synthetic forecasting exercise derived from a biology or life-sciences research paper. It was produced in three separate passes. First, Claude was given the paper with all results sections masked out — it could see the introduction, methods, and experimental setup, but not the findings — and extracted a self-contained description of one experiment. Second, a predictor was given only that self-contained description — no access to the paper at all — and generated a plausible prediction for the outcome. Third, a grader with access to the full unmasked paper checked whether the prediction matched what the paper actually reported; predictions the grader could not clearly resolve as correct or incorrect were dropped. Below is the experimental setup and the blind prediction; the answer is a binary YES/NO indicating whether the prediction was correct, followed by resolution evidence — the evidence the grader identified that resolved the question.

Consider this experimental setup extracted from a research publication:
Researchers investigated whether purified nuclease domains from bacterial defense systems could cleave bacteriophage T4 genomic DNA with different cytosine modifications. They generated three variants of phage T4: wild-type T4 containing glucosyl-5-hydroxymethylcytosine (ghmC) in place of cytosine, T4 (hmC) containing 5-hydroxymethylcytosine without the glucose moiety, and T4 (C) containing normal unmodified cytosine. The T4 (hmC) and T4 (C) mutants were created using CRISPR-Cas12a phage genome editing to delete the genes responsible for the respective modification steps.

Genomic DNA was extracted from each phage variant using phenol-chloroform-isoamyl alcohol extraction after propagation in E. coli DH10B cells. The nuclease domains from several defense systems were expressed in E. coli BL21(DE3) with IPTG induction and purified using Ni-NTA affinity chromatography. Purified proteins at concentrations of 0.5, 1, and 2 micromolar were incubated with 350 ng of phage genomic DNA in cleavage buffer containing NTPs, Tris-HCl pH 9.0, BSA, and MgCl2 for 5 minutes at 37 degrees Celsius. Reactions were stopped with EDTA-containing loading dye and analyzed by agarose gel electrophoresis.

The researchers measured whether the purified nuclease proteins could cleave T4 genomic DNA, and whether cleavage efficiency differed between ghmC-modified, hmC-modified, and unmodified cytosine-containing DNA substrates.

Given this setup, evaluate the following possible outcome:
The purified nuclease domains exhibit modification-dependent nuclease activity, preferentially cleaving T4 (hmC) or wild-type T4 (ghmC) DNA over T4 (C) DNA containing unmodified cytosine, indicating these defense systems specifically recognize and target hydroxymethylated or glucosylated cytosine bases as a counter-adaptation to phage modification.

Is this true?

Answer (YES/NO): NO